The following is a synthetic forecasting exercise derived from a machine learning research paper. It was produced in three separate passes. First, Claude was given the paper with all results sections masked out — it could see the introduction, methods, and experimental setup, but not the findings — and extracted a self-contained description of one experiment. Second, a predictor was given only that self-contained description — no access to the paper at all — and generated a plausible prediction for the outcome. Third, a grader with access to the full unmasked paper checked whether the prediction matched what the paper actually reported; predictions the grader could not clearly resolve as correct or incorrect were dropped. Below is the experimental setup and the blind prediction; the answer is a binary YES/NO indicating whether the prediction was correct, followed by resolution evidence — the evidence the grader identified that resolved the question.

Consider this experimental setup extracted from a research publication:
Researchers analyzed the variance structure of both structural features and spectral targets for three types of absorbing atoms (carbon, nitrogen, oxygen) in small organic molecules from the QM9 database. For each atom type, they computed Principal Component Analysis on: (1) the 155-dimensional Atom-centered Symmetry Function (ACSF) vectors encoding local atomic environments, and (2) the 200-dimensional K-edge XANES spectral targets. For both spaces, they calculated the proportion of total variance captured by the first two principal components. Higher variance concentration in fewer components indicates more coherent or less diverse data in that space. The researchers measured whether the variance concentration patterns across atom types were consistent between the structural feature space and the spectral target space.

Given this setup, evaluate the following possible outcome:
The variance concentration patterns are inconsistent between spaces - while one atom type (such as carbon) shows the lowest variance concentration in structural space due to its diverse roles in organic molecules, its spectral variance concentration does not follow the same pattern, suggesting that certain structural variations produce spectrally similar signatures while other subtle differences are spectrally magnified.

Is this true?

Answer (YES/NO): NO